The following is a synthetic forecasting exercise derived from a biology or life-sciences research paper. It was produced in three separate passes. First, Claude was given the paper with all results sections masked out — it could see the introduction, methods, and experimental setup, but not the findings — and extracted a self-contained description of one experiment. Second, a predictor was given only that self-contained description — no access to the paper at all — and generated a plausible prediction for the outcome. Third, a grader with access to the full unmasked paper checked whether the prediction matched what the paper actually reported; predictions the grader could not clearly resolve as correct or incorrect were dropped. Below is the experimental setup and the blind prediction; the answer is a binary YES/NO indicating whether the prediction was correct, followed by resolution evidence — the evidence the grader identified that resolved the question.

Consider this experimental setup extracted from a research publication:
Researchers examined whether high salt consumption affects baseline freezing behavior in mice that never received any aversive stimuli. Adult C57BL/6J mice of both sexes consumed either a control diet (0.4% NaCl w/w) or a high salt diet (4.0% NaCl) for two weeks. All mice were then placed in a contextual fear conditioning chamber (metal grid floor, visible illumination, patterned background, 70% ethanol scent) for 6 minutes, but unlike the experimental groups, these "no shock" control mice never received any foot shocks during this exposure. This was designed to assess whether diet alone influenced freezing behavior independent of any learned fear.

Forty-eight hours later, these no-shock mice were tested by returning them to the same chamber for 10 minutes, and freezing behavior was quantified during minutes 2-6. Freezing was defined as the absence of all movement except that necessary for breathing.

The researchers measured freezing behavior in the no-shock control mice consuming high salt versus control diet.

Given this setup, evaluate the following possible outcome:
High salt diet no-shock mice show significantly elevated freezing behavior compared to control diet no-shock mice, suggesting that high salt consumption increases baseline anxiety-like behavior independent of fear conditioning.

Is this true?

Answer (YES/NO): NO